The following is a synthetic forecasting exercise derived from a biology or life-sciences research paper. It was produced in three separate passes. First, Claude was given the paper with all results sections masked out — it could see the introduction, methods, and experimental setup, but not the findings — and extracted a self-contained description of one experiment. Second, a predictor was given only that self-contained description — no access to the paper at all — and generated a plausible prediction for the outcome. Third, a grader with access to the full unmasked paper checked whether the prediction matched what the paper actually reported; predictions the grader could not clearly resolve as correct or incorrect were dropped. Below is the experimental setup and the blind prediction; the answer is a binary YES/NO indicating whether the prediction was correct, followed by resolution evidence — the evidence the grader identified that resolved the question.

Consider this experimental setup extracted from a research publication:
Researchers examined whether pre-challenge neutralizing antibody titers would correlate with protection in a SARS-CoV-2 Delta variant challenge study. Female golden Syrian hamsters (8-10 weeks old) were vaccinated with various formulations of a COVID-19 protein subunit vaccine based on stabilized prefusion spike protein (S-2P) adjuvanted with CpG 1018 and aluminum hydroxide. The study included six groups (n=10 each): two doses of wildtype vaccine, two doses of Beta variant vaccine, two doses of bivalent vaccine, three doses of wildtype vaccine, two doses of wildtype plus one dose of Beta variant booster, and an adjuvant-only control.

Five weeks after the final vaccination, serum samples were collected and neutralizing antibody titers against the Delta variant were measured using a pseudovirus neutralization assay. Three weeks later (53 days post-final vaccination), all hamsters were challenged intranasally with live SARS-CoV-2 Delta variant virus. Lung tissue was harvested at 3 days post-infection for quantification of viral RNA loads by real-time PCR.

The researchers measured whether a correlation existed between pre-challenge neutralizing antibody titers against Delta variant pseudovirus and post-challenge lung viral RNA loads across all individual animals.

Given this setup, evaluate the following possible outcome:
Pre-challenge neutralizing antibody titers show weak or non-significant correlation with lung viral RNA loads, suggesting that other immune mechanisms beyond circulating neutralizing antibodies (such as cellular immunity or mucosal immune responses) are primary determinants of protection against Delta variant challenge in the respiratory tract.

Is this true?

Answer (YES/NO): NO